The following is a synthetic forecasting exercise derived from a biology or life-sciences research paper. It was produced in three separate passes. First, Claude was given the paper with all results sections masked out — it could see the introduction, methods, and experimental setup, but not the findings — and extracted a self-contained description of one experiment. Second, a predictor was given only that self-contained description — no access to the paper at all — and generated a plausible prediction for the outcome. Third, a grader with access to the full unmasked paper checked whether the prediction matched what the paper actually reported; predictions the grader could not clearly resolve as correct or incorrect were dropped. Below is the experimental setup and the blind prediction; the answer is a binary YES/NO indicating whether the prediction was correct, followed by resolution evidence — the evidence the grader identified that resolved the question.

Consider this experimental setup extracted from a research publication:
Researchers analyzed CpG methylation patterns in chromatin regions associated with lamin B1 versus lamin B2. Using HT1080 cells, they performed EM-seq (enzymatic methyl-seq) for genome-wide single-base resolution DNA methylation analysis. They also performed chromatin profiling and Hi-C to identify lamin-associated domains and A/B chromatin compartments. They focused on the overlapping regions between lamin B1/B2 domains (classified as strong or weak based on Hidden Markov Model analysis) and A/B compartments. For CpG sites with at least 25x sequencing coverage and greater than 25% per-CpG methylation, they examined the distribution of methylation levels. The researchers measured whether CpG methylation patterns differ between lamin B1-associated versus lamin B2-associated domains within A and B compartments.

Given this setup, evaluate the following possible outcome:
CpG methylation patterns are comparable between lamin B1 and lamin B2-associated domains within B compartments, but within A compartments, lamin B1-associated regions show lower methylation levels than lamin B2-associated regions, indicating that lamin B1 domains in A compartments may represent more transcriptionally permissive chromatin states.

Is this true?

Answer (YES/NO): NO